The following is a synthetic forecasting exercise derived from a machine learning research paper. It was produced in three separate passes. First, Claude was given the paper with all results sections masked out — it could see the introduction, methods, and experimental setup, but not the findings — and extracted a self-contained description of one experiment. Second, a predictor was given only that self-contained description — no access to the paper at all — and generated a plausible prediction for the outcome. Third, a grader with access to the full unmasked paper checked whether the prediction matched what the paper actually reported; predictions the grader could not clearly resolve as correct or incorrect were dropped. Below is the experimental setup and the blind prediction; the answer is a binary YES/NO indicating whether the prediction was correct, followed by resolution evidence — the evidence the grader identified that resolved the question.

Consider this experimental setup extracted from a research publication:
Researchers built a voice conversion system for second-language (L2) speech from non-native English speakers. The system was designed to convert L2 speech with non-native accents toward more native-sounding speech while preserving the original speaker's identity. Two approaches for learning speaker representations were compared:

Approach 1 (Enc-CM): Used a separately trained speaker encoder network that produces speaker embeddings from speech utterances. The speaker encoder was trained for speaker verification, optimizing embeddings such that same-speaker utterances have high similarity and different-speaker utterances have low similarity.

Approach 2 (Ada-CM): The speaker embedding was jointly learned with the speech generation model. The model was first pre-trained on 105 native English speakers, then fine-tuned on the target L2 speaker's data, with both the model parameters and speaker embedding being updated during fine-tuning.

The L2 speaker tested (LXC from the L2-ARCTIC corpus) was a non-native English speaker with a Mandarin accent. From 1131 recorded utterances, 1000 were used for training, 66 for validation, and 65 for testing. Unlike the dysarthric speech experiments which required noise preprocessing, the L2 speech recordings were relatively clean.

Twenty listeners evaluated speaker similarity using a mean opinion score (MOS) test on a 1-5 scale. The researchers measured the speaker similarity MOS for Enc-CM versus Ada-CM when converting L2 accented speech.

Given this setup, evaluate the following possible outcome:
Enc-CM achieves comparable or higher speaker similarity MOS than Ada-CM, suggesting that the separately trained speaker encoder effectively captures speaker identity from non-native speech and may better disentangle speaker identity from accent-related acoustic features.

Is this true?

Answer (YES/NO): NO